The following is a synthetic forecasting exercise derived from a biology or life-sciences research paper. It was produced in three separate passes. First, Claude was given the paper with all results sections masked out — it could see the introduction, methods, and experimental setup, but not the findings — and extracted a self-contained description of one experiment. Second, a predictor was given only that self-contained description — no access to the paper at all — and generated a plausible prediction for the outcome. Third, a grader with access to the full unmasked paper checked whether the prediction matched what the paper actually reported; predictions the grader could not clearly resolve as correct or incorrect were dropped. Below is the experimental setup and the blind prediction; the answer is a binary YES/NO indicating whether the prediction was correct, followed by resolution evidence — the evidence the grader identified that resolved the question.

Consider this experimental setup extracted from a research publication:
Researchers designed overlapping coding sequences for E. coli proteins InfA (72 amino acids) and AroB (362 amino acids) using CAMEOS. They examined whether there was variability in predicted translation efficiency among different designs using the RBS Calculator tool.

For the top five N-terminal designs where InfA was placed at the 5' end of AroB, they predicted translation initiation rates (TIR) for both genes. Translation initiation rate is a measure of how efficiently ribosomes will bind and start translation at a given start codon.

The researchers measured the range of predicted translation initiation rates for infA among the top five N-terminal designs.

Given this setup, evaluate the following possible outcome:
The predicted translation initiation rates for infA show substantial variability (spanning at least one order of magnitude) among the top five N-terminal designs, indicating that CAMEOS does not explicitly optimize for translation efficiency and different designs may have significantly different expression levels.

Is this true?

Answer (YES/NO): NO